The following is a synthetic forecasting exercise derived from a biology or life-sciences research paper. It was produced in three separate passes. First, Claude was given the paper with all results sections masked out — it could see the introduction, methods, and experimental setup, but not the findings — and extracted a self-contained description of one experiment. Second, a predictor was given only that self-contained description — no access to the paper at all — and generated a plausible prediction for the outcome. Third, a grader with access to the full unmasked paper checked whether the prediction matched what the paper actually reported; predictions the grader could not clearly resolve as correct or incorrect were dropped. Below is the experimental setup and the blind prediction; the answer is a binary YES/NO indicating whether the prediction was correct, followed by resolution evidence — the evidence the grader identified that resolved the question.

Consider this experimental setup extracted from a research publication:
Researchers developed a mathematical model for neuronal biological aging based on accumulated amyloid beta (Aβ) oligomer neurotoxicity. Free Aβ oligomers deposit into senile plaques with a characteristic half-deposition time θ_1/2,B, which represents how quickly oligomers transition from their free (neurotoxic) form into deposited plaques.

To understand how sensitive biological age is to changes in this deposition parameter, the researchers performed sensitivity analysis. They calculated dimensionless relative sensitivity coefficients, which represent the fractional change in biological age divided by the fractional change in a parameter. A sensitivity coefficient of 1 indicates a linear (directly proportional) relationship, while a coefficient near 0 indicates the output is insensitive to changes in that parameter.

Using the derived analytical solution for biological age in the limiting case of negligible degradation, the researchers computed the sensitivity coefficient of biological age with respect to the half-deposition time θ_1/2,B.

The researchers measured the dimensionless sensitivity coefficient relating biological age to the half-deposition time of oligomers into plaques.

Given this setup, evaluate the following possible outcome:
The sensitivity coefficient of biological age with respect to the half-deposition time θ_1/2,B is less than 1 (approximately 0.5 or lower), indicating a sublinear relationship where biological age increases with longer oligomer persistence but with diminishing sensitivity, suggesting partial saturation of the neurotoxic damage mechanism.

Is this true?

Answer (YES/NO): NO